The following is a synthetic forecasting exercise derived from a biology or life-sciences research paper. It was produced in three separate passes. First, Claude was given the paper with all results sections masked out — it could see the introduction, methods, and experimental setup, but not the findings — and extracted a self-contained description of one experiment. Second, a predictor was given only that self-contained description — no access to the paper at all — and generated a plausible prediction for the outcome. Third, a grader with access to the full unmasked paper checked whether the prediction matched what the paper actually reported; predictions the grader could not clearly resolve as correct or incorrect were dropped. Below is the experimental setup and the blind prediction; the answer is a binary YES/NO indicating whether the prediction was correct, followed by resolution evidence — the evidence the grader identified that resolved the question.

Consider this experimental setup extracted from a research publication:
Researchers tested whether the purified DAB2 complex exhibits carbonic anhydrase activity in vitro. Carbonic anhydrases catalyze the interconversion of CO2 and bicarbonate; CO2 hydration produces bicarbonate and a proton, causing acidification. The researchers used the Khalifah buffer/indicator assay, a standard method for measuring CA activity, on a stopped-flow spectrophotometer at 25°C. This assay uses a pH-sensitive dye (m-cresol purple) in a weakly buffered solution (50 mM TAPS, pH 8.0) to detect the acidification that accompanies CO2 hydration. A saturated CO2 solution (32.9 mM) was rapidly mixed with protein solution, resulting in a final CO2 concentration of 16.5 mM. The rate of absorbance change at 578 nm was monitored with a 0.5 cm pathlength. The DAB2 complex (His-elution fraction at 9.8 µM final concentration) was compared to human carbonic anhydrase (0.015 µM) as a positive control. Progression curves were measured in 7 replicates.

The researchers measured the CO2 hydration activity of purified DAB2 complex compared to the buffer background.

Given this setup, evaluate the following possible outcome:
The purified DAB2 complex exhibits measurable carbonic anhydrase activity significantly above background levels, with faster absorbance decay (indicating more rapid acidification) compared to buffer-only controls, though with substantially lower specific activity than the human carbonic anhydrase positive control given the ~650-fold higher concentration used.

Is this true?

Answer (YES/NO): NO